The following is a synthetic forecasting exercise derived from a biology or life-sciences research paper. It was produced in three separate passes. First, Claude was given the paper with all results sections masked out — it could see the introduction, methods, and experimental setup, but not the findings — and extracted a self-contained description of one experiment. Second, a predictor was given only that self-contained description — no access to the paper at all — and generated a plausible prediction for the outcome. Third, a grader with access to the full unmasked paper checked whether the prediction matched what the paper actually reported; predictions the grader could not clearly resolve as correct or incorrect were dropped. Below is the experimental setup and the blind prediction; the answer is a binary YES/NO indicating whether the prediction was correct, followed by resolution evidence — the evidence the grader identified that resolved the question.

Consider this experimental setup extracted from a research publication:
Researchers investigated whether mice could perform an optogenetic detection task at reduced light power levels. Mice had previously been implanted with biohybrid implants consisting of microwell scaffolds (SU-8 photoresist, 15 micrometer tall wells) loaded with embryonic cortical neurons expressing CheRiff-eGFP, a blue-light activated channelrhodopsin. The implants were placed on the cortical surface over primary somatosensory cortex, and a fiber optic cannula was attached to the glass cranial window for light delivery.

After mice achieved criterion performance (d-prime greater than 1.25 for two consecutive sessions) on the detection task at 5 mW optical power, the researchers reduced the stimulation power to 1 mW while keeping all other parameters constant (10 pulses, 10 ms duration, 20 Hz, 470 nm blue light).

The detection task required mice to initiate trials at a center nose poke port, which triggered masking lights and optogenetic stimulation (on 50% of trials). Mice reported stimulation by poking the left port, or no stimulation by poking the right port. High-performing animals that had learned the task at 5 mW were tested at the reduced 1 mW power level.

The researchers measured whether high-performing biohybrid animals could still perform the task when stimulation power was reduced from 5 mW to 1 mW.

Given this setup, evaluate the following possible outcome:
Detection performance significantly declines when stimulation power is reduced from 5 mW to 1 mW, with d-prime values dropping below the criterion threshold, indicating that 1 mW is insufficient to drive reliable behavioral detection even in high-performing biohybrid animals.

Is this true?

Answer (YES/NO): NO